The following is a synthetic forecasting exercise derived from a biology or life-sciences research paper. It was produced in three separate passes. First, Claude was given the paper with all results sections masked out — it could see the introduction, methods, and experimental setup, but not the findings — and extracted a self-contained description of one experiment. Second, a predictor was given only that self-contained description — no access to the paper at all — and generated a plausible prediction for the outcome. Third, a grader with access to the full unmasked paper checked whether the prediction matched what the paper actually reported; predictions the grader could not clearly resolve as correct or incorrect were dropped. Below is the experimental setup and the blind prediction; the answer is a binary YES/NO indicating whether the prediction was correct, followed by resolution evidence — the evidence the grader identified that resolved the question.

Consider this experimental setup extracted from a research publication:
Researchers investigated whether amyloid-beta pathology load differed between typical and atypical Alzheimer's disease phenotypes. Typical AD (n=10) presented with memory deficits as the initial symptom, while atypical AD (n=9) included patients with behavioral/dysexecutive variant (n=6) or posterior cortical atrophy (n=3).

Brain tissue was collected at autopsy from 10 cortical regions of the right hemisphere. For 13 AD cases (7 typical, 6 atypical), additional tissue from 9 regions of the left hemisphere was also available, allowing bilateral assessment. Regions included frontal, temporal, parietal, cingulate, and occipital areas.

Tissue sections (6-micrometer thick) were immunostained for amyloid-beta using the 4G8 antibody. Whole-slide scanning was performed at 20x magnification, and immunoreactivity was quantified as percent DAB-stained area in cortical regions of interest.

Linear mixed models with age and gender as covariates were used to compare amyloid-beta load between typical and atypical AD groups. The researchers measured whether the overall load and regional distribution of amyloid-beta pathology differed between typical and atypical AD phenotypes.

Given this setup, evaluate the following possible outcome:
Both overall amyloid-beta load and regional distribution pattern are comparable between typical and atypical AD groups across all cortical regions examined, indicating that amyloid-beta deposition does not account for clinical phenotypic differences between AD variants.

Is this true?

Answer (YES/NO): YES